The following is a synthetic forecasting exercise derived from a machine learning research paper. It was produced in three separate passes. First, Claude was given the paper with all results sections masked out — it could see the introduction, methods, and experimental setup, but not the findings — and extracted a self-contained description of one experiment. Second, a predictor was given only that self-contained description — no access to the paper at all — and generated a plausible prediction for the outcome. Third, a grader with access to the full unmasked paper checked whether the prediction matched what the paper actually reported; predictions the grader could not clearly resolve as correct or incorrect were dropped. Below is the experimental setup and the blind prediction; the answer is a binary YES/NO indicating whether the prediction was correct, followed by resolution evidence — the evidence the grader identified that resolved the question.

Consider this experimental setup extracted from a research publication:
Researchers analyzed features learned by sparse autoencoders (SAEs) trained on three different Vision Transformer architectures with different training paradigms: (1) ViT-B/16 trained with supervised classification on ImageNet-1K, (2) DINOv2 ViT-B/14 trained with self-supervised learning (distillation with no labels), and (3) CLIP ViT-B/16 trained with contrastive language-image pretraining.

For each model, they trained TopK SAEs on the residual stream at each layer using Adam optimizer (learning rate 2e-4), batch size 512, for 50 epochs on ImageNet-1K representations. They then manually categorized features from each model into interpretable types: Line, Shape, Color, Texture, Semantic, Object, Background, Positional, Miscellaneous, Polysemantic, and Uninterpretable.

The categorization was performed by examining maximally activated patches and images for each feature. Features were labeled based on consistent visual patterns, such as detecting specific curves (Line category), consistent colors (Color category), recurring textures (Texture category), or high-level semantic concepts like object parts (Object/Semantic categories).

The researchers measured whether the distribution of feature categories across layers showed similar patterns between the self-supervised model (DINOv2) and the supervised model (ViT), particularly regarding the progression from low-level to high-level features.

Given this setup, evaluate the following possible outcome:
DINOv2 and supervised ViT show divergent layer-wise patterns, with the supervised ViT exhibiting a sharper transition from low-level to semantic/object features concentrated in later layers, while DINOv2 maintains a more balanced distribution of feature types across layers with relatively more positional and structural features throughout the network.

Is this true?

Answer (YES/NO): NO